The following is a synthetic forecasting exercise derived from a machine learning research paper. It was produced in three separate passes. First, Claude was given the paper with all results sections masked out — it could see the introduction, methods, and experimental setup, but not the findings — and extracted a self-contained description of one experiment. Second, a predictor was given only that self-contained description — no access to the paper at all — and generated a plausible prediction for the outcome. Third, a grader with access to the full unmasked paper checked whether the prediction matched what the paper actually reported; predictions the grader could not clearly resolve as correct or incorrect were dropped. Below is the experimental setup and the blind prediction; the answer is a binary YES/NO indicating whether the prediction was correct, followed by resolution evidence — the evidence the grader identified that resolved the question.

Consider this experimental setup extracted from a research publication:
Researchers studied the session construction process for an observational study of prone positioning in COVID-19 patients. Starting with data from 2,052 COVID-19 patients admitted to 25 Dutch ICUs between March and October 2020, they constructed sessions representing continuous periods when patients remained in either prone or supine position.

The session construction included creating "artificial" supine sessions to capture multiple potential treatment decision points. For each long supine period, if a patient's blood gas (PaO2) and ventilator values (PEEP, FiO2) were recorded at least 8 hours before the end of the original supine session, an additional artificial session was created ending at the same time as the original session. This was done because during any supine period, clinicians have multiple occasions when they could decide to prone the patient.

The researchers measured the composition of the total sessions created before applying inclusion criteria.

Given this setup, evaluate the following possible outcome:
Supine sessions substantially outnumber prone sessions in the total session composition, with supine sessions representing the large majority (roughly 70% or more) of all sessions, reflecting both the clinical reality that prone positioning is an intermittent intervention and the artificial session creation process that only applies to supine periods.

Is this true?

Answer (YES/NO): YES